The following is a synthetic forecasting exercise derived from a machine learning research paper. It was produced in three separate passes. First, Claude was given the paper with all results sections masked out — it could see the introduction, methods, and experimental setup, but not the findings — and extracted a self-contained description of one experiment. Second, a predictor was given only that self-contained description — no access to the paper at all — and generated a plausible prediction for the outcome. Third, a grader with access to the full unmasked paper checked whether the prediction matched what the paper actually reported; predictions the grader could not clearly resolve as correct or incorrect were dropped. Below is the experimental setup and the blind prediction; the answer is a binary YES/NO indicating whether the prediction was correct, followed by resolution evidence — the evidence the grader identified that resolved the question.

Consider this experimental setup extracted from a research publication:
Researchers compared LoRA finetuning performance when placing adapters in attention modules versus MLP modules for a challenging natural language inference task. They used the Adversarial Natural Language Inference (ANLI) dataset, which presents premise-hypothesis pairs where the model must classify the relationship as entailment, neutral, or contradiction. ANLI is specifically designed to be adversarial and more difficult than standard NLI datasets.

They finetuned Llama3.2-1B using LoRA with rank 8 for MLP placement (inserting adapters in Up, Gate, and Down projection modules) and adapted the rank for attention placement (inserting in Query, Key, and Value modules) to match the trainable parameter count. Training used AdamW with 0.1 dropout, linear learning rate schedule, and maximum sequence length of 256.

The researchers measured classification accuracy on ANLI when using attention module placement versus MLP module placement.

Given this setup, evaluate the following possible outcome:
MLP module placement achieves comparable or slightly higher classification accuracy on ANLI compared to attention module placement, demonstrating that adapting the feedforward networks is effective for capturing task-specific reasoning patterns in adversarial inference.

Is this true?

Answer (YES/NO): NO